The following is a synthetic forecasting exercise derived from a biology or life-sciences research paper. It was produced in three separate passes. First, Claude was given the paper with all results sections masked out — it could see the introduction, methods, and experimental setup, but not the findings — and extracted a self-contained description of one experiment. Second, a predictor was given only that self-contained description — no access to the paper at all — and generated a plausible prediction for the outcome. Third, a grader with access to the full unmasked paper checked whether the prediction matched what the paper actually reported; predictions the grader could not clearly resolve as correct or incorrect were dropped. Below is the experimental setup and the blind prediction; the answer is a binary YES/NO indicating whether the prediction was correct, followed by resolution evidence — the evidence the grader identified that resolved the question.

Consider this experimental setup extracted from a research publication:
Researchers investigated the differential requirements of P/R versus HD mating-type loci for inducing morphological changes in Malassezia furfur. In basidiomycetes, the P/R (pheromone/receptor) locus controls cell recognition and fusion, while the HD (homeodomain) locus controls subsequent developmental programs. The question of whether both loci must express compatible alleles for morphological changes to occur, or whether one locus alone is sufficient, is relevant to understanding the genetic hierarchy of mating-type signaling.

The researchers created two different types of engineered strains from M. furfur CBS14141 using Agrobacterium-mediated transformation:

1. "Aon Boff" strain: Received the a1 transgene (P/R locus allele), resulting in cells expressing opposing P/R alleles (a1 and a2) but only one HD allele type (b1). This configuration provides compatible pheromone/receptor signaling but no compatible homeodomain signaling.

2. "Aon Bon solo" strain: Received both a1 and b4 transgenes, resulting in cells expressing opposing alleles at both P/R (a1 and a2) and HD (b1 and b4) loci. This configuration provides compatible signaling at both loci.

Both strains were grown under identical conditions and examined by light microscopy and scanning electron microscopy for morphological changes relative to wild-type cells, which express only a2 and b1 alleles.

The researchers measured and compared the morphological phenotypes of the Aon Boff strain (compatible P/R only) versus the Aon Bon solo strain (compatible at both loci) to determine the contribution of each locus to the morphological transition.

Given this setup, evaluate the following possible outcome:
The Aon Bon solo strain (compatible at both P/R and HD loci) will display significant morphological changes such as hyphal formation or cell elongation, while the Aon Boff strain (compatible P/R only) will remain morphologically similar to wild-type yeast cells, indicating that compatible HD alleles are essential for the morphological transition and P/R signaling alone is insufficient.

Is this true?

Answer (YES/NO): NO